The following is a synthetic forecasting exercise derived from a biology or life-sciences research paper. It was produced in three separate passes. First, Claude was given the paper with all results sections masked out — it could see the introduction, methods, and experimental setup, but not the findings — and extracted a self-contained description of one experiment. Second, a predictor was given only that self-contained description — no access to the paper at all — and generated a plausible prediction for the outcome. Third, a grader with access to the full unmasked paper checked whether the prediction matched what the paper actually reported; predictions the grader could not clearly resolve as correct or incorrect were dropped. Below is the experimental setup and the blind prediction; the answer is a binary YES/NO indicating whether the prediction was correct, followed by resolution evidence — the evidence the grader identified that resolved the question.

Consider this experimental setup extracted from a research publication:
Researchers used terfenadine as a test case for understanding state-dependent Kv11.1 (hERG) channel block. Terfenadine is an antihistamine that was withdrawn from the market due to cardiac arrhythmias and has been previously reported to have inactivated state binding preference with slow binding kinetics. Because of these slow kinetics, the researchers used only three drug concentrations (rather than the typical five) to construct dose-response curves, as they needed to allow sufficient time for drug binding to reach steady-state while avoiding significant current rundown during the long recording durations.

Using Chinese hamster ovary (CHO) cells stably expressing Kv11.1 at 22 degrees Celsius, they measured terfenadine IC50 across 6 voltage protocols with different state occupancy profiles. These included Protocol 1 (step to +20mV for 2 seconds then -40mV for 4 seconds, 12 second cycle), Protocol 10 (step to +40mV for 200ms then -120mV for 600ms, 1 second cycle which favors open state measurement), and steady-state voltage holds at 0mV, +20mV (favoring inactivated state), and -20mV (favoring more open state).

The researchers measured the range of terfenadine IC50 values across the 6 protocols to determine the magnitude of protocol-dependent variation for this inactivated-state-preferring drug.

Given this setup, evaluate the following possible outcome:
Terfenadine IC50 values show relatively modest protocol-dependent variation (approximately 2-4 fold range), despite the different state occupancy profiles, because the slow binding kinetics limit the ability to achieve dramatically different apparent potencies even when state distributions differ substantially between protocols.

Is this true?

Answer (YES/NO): NO